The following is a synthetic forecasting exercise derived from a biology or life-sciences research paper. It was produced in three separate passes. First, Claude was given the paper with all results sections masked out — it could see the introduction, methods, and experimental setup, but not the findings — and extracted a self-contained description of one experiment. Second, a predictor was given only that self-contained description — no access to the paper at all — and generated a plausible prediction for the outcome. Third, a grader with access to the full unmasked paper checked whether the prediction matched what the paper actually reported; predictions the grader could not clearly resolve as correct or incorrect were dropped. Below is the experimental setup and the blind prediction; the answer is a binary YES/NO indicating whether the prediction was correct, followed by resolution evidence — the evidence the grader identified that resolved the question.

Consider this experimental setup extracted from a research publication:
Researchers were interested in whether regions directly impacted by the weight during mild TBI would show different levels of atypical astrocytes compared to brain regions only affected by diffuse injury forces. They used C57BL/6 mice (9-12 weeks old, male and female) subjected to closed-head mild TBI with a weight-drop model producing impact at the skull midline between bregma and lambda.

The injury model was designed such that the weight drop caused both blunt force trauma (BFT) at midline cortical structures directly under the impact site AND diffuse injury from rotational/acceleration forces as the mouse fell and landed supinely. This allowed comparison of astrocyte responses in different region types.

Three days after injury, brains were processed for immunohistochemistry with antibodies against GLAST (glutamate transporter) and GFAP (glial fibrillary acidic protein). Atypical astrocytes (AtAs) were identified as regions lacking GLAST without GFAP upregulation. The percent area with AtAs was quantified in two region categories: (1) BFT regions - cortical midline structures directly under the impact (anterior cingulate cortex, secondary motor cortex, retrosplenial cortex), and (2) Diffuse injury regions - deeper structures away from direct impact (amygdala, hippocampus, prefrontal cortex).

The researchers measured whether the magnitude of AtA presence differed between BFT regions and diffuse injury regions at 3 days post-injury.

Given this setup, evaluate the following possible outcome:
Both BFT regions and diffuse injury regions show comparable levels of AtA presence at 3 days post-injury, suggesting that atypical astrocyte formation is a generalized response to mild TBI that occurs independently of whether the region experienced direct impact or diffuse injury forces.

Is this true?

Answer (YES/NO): NO